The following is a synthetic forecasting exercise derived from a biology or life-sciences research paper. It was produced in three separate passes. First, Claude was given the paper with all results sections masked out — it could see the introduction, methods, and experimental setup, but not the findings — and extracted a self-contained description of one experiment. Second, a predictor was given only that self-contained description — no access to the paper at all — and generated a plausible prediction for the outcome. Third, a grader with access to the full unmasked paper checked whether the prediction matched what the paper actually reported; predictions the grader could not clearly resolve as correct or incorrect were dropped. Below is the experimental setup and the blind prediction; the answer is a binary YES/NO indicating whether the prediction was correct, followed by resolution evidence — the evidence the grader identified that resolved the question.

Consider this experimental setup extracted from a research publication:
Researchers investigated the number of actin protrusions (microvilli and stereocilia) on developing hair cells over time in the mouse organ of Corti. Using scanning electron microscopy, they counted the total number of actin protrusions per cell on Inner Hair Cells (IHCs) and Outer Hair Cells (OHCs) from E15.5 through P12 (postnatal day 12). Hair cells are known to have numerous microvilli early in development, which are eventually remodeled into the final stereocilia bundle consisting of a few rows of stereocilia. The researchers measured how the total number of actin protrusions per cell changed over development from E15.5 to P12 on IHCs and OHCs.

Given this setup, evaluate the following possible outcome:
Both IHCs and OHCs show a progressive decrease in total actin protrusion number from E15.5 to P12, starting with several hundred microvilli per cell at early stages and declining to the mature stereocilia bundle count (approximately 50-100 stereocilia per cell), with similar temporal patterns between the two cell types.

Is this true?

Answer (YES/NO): NO